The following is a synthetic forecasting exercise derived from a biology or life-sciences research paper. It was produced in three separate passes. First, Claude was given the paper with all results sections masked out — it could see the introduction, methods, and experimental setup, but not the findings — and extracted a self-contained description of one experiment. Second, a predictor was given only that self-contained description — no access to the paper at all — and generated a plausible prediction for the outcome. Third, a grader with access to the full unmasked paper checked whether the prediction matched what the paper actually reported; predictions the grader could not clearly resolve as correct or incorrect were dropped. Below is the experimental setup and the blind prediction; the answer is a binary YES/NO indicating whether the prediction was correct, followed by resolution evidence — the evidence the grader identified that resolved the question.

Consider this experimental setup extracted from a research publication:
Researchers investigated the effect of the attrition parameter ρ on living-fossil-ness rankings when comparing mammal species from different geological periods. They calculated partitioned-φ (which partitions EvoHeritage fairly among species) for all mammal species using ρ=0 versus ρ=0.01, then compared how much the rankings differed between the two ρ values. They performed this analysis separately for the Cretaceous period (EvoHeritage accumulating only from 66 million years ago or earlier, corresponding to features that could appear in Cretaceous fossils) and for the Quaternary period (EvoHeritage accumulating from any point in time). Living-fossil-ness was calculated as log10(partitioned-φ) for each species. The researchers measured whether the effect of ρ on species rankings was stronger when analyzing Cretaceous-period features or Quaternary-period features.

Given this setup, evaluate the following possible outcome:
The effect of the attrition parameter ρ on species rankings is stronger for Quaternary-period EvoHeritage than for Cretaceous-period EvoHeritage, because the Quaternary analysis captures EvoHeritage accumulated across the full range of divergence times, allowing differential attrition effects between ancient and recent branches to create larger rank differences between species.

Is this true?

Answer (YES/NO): NO